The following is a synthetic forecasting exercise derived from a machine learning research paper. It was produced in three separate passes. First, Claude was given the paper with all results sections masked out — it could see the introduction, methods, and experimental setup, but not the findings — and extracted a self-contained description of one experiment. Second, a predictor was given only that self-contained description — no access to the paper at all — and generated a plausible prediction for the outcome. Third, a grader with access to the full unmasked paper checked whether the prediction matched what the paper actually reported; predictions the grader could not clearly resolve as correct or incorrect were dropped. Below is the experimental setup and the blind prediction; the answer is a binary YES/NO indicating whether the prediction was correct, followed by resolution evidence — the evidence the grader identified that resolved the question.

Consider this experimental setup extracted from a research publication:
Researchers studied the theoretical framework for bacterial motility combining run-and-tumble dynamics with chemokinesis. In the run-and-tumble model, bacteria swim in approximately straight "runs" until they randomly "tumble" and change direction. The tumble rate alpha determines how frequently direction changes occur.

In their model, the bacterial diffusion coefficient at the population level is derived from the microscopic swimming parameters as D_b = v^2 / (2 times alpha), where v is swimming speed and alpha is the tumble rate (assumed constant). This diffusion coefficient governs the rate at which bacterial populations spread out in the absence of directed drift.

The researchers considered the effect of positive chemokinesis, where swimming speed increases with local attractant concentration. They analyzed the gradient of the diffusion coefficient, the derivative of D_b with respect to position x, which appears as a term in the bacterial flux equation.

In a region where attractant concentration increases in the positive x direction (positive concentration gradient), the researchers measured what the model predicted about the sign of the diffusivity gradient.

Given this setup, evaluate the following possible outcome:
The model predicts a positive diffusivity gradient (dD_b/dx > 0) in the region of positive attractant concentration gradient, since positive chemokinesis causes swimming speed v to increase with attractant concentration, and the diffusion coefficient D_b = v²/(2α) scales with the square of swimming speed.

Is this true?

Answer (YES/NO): YES